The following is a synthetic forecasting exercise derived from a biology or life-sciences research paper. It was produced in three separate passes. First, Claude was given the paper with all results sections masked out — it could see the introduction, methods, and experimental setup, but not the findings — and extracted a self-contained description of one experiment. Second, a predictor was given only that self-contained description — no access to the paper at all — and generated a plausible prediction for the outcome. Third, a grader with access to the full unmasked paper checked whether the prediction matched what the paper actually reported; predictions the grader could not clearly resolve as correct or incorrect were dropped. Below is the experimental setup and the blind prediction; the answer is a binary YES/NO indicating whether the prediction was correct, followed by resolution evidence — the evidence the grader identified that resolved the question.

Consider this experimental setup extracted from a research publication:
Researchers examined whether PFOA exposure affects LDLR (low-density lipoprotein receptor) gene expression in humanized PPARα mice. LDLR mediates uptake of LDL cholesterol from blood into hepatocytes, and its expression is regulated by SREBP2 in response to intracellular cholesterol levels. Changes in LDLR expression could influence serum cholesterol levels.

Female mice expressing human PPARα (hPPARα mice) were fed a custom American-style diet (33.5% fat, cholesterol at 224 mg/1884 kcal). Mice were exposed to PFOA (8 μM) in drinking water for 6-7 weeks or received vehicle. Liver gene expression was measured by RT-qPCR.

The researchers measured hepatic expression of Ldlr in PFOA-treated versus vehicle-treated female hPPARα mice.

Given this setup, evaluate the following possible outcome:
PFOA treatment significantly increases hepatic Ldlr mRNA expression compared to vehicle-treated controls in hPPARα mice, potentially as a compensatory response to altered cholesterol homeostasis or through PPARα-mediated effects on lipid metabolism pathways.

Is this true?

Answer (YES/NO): NO